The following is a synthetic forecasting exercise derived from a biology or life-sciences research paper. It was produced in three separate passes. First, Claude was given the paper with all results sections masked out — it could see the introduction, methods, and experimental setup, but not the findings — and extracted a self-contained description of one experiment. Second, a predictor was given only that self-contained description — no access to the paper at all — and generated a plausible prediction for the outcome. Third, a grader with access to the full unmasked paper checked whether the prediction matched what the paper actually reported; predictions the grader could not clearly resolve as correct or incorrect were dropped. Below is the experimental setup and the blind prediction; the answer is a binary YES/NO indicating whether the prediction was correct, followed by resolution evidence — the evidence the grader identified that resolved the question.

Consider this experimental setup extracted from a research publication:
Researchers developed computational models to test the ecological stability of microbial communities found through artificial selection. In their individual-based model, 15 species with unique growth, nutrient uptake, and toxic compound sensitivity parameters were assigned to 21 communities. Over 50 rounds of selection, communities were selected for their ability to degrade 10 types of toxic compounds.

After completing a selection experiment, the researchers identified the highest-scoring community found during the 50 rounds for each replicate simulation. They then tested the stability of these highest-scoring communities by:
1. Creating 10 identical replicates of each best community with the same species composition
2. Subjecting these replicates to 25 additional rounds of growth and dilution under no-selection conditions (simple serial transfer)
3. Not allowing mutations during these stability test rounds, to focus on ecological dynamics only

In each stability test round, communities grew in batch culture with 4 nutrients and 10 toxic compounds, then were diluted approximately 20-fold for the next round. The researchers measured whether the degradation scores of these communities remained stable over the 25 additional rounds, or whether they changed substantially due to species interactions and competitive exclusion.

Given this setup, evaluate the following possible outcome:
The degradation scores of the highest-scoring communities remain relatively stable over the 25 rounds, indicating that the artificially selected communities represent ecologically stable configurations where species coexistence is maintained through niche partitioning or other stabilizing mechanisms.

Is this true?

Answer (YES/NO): NO